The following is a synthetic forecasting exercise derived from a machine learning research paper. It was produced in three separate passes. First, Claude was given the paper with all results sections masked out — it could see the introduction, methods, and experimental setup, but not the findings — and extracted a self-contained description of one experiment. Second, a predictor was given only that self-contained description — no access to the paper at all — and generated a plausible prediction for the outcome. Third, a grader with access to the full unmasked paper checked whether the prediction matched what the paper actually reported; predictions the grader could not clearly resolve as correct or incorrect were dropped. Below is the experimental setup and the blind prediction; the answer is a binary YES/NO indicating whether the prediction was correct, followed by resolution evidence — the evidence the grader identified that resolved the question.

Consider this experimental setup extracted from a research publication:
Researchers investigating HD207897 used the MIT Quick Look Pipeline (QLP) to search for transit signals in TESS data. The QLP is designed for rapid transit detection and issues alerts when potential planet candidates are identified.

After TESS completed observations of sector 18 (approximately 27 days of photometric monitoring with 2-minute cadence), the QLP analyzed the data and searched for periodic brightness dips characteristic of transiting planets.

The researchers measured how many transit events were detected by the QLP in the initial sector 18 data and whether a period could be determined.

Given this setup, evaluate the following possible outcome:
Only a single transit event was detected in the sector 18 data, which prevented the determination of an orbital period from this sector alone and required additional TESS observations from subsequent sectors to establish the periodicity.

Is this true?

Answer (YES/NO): NO